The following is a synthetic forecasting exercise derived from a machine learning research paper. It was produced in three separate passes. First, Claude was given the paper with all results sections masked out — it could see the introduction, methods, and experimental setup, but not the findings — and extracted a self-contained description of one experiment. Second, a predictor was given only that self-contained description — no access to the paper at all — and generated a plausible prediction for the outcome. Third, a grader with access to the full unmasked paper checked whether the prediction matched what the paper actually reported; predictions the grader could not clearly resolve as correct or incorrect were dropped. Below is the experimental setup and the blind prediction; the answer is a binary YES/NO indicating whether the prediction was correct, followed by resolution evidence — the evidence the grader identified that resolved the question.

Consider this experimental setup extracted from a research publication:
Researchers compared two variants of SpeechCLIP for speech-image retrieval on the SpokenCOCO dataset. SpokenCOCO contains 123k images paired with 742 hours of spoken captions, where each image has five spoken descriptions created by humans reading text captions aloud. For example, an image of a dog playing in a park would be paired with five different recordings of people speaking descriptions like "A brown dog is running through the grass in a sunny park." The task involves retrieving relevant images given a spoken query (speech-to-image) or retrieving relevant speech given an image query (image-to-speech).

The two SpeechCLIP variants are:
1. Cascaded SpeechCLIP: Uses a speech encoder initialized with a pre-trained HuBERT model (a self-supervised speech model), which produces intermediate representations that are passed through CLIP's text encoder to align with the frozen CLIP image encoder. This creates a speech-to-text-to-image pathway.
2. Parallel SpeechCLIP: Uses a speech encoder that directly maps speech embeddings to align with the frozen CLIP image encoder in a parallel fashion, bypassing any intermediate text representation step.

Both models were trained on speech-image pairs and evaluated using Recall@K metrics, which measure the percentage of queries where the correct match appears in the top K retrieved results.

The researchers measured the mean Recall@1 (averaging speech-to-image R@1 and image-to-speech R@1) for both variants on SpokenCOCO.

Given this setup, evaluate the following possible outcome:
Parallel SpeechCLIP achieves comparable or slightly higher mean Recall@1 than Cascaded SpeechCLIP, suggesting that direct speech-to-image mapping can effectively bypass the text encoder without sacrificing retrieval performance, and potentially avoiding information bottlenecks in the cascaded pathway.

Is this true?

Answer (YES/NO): NO